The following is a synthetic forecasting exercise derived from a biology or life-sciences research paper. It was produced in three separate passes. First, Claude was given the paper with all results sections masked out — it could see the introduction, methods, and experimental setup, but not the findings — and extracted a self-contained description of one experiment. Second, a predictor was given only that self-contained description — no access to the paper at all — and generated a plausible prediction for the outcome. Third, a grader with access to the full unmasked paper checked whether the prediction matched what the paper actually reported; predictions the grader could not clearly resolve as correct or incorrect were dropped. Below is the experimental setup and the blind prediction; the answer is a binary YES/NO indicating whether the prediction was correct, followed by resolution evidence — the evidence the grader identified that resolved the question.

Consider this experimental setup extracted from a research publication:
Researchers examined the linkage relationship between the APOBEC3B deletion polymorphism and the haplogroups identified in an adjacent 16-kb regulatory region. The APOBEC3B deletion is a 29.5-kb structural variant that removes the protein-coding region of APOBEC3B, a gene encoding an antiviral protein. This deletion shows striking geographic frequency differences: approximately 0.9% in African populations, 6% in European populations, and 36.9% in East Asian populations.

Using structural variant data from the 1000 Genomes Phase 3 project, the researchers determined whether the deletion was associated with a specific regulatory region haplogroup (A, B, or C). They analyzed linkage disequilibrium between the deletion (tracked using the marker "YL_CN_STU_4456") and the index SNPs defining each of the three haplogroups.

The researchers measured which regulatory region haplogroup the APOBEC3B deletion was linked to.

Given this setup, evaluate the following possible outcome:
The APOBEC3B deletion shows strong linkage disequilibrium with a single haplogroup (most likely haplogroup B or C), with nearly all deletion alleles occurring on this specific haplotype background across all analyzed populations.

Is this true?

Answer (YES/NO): NO